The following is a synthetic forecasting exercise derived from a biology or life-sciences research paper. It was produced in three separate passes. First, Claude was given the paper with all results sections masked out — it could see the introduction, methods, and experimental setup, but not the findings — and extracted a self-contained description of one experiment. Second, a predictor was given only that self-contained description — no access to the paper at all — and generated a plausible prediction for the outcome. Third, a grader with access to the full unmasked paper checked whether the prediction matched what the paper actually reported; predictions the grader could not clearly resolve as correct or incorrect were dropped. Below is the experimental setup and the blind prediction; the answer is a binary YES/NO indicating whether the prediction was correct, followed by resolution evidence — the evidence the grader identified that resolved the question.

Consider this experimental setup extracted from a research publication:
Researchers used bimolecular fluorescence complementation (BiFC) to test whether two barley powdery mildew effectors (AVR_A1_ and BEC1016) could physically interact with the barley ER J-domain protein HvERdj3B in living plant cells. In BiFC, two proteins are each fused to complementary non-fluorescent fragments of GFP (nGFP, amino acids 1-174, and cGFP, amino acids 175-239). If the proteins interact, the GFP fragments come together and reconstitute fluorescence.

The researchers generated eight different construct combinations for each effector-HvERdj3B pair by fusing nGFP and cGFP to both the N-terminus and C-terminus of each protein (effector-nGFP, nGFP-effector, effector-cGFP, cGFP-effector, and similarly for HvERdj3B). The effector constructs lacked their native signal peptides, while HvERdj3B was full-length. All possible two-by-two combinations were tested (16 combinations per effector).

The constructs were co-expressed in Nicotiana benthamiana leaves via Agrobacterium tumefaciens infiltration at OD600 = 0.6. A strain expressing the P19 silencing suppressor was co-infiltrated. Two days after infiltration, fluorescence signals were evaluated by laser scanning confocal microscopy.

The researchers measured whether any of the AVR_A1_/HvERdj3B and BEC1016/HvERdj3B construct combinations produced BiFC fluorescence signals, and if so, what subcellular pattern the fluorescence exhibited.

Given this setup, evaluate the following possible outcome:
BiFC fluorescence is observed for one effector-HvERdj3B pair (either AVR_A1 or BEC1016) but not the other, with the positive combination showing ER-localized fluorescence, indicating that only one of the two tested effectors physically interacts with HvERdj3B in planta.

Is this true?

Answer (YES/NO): NO